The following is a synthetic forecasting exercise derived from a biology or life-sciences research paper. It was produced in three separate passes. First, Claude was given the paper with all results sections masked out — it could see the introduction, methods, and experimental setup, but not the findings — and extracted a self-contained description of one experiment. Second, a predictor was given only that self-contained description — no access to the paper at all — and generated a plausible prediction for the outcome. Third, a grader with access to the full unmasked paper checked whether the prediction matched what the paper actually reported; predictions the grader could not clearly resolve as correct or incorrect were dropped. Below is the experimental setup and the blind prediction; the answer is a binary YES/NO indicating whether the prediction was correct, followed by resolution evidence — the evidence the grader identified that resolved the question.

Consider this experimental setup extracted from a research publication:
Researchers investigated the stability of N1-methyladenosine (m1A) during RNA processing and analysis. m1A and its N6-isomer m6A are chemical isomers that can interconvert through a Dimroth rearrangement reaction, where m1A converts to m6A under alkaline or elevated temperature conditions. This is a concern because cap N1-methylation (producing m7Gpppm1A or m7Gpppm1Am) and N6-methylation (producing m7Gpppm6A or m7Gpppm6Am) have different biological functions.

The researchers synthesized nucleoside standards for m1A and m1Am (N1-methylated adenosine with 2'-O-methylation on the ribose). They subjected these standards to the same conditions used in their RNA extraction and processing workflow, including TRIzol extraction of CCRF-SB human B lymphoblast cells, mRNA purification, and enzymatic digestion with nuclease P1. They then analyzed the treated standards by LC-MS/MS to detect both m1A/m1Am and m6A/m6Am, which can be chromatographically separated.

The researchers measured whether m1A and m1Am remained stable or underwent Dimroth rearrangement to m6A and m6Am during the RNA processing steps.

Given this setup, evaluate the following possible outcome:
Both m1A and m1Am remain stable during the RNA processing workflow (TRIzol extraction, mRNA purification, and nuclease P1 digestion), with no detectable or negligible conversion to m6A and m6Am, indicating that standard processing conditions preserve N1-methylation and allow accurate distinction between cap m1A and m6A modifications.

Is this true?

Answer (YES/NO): NO